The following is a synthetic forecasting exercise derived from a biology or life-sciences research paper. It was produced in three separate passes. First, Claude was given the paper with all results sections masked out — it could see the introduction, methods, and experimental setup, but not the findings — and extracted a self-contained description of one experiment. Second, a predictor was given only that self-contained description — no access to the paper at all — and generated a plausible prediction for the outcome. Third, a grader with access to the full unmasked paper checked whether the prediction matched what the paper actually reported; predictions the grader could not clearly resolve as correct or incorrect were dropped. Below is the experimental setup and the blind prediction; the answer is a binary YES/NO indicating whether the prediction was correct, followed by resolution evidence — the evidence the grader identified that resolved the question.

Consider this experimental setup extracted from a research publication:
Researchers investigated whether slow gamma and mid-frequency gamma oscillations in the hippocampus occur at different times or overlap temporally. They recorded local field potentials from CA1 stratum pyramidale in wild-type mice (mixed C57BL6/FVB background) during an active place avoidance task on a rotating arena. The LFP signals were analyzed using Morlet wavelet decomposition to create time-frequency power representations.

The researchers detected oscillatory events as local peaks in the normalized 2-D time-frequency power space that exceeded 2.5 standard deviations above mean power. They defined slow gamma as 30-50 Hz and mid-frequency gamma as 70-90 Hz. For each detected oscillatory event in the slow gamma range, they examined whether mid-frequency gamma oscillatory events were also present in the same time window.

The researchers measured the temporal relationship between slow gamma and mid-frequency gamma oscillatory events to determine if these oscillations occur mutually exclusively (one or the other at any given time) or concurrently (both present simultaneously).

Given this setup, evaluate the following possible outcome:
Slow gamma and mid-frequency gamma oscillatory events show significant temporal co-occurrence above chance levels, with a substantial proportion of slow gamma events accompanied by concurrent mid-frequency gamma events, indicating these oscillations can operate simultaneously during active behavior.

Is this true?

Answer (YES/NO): YES